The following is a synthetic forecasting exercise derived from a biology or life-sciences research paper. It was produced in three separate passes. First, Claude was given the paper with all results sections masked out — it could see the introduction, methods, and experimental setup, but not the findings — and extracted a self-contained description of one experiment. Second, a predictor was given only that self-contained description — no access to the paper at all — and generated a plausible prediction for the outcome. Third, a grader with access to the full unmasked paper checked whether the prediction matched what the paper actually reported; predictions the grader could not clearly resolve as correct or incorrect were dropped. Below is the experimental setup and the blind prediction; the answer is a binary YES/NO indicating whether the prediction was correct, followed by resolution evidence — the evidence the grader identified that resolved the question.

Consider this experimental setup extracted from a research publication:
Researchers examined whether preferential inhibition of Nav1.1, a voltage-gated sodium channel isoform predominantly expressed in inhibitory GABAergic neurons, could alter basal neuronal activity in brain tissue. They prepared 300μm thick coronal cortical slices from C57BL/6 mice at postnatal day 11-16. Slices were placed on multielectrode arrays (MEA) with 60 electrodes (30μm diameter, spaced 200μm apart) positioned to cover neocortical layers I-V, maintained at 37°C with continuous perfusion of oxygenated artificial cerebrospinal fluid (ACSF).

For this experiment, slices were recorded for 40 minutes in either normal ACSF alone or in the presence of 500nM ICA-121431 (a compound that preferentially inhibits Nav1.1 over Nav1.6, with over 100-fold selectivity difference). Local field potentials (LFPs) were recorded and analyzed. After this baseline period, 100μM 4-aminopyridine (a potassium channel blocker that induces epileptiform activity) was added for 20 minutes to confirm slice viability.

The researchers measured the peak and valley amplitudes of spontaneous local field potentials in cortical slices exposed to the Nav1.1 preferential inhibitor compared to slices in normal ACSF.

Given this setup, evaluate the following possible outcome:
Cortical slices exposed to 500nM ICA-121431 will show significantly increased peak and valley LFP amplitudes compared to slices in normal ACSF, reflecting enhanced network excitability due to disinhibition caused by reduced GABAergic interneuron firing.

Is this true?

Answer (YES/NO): NO